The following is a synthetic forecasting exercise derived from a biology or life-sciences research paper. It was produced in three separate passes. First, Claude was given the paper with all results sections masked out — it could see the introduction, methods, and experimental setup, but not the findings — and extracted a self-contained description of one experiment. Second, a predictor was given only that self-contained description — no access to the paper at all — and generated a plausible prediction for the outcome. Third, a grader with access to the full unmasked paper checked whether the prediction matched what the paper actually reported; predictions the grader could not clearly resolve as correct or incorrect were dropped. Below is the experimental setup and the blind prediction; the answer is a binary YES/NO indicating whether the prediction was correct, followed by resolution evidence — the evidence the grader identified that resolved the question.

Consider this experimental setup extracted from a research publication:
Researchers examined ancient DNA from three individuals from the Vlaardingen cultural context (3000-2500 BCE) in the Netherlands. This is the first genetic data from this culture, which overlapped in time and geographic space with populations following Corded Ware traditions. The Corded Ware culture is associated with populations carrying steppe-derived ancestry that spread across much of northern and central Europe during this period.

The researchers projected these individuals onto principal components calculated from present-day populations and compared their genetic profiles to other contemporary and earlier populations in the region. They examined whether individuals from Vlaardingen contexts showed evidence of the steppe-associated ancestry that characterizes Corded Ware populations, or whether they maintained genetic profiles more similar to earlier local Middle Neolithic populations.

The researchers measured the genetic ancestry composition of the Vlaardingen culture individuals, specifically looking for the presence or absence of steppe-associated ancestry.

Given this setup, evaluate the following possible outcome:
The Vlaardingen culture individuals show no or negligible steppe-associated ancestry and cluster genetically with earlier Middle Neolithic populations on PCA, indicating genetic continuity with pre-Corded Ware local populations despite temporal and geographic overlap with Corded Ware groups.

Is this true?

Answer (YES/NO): NO